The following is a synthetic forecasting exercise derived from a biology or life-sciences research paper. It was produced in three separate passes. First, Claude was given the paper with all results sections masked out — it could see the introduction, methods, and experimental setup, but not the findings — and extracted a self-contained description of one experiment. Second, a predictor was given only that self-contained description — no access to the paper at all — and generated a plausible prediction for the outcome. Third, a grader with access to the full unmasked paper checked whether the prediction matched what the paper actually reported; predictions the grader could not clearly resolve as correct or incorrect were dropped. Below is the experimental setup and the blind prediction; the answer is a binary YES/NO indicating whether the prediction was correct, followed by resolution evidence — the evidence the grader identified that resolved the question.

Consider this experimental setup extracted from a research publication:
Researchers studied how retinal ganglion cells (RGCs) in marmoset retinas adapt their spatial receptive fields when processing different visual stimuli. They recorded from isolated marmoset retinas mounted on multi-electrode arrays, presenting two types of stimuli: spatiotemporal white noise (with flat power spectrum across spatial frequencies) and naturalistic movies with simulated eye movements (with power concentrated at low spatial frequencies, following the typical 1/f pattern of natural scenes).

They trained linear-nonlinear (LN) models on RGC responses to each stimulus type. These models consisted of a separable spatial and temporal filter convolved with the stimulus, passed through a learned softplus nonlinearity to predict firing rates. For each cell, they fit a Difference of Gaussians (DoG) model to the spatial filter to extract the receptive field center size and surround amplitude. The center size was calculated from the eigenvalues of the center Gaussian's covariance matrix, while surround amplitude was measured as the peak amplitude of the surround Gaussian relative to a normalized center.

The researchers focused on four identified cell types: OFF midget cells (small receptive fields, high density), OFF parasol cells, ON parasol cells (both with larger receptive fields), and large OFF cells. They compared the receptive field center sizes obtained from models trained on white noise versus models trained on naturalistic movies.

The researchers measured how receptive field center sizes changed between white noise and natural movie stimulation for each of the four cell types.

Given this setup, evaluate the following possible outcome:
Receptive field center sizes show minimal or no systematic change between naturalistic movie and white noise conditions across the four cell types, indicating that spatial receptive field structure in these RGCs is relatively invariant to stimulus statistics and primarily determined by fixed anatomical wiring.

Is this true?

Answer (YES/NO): NO